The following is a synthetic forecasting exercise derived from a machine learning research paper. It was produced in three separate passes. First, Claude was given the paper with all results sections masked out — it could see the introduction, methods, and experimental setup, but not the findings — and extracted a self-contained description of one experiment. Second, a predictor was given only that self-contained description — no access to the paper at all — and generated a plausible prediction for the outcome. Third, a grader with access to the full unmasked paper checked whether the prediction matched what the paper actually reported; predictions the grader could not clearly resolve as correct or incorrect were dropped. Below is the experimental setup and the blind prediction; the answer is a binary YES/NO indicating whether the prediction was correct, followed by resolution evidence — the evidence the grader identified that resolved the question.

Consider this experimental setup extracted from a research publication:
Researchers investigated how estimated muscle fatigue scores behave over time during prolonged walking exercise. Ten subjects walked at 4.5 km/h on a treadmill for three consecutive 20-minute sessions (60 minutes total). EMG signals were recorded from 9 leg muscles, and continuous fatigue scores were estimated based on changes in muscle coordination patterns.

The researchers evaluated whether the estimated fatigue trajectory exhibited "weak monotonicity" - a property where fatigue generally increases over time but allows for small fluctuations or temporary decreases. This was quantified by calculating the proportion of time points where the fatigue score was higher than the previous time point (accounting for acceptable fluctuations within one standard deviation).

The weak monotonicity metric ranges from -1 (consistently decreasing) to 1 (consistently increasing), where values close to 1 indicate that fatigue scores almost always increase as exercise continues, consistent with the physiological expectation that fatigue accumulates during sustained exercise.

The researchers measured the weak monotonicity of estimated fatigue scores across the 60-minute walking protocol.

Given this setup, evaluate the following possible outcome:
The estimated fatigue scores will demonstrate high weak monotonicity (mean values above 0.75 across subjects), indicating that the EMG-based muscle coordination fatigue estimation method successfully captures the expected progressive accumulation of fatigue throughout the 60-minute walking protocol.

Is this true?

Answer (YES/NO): YES